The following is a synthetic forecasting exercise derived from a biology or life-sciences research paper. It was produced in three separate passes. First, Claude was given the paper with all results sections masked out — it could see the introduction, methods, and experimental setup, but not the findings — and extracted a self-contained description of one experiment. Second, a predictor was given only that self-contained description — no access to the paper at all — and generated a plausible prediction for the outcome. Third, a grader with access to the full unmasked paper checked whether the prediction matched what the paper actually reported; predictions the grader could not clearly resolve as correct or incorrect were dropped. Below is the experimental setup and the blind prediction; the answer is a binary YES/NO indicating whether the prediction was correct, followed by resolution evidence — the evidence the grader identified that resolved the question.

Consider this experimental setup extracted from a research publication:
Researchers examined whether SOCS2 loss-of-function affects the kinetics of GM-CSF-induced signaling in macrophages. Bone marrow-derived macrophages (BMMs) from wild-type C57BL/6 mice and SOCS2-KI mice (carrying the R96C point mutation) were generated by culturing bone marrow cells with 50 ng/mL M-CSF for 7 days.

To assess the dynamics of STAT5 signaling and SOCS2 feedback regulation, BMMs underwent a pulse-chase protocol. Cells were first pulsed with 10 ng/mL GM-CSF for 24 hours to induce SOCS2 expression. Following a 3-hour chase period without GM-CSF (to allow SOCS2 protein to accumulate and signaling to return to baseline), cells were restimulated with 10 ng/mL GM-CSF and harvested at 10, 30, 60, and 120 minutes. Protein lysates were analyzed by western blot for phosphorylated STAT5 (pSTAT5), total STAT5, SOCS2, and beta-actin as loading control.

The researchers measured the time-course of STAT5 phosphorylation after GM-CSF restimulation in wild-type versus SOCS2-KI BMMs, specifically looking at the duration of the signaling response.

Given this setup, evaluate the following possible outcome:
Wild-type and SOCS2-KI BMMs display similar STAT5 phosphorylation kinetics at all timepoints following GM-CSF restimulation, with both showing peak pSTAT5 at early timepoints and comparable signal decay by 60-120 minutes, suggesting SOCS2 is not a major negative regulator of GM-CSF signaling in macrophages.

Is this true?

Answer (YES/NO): NO